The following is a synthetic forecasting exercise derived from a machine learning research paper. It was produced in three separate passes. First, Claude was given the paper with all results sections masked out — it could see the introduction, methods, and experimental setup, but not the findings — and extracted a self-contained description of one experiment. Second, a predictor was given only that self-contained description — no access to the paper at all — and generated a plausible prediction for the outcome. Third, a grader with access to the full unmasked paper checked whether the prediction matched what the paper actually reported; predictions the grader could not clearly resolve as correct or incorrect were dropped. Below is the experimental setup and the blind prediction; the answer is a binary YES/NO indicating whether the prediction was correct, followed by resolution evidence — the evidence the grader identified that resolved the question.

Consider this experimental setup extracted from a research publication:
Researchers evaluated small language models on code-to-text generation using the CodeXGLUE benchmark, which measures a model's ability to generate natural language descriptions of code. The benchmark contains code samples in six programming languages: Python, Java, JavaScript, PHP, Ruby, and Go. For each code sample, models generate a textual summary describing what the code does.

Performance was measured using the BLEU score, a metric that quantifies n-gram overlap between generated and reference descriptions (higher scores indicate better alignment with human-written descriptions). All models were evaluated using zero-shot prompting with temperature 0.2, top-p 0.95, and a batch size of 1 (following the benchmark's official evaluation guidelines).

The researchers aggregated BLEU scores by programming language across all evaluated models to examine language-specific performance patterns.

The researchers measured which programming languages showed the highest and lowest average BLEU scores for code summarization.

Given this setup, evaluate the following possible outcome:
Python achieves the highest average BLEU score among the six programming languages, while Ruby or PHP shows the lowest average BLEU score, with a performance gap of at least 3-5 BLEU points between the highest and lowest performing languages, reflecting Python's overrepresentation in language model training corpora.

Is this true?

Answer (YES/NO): NO